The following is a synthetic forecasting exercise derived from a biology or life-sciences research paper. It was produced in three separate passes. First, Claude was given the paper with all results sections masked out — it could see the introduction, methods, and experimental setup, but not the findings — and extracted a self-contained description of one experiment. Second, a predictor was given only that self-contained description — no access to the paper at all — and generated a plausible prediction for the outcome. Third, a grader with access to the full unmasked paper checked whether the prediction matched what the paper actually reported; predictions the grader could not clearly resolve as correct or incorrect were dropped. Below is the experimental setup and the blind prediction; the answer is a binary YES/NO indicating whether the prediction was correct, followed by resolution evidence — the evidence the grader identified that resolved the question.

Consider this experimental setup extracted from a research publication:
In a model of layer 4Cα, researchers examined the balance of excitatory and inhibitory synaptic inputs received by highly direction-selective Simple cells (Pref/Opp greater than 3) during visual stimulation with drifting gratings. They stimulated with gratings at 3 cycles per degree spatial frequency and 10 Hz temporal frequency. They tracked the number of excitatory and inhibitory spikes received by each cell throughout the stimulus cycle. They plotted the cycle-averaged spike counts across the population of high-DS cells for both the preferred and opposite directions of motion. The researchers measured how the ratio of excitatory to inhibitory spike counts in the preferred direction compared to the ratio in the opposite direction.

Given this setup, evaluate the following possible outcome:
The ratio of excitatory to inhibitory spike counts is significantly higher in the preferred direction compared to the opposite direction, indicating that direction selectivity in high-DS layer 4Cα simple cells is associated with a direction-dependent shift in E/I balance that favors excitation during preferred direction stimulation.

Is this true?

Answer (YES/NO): NO